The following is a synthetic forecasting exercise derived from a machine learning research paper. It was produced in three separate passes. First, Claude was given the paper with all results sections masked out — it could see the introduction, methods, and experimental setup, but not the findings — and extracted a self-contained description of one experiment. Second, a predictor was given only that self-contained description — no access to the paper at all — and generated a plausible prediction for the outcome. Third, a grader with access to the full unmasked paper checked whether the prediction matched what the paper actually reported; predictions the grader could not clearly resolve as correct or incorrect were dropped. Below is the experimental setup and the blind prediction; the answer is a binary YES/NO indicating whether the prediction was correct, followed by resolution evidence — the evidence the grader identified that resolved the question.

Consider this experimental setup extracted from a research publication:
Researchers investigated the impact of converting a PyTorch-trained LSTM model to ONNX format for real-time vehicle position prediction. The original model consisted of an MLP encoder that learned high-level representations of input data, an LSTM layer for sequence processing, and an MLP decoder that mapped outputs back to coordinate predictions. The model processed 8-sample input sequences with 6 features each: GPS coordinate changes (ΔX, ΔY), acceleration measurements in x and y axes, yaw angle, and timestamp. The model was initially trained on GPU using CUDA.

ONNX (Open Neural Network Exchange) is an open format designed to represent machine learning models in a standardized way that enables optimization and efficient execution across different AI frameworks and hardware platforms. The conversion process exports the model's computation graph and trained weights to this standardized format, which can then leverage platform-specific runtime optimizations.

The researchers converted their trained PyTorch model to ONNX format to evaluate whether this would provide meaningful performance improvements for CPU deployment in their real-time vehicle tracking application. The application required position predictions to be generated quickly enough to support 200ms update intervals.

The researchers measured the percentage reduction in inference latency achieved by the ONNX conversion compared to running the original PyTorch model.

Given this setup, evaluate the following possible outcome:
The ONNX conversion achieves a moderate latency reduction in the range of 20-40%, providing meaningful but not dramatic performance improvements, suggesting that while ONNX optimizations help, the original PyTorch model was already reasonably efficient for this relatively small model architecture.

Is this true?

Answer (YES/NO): YES